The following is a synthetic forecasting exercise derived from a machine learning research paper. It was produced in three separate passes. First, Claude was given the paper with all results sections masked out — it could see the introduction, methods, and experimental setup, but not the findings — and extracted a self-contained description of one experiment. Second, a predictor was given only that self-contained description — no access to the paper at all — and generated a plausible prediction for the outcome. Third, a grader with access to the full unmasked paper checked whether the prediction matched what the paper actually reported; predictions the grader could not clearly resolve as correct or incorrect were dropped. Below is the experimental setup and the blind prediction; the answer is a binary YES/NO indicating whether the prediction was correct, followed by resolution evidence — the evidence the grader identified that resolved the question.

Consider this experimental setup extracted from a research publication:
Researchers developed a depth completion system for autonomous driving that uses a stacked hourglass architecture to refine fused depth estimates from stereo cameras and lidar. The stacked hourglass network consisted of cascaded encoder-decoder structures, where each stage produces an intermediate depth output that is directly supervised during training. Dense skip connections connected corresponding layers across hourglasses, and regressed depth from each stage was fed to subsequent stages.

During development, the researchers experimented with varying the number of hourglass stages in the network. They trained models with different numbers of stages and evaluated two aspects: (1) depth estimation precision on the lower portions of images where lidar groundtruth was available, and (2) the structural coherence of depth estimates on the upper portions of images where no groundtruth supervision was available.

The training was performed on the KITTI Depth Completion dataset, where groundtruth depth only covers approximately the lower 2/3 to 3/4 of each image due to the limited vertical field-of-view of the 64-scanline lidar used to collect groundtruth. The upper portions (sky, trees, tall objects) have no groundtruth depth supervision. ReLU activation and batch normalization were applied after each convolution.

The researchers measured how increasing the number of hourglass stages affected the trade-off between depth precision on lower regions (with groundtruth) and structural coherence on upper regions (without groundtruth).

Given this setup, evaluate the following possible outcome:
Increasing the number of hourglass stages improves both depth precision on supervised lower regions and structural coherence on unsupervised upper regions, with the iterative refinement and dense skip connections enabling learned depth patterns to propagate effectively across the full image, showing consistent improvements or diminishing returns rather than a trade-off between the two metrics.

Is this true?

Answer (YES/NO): NO